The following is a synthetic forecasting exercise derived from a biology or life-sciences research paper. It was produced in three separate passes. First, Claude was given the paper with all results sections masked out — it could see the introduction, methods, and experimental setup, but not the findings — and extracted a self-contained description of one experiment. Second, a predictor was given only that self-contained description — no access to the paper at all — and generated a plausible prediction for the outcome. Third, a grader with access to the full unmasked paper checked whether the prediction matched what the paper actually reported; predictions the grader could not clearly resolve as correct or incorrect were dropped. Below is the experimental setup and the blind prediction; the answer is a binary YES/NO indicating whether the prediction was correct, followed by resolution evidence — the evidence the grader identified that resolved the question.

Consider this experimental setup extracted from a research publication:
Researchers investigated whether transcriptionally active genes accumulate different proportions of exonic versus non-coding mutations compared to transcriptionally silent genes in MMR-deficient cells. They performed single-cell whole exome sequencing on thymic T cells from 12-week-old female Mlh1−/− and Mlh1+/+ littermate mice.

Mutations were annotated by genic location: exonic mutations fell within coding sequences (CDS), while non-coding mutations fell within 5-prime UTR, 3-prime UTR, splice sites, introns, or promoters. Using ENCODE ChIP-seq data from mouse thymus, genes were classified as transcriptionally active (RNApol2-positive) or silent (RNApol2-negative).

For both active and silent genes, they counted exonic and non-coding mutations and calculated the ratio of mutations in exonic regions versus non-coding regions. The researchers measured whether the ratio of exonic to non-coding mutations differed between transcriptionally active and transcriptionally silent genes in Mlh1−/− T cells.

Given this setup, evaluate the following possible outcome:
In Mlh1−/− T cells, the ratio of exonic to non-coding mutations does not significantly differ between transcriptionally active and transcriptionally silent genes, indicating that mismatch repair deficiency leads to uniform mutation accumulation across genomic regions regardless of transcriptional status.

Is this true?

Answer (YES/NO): YES